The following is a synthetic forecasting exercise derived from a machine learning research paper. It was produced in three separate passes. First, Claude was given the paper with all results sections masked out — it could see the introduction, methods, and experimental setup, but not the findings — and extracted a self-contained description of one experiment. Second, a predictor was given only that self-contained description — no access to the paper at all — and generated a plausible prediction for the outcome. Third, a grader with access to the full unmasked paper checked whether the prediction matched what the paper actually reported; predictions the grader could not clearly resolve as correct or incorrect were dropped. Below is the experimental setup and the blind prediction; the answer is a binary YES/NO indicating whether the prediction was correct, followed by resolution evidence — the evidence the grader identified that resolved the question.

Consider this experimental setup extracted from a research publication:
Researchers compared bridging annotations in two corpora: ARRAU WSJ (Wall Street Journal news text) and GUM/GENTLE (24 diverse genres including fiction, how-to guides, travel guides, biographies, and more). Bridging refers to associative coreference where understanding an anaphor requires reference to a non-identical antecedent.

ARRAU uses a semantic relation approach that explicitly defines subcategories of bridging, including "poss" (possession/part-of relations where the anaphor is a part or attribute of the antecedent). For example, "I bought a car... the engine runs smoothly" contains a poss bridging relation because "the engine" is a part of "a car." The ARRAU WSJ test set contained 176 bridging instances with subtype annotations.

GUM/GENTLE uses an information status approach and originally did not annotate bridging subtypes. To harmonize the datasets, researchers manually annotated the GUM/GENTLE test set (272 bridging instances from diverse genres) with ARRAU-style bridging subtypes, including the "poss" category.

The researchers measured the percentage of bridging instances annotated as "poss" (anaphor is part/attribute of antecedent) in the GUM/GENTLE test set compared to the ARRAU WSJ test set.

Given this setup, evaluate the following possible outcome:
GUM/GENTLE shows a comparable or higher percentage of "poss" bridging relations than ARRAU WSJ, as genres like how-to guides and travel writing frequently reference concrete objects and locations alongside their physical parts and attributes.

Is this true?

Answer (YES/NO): YES